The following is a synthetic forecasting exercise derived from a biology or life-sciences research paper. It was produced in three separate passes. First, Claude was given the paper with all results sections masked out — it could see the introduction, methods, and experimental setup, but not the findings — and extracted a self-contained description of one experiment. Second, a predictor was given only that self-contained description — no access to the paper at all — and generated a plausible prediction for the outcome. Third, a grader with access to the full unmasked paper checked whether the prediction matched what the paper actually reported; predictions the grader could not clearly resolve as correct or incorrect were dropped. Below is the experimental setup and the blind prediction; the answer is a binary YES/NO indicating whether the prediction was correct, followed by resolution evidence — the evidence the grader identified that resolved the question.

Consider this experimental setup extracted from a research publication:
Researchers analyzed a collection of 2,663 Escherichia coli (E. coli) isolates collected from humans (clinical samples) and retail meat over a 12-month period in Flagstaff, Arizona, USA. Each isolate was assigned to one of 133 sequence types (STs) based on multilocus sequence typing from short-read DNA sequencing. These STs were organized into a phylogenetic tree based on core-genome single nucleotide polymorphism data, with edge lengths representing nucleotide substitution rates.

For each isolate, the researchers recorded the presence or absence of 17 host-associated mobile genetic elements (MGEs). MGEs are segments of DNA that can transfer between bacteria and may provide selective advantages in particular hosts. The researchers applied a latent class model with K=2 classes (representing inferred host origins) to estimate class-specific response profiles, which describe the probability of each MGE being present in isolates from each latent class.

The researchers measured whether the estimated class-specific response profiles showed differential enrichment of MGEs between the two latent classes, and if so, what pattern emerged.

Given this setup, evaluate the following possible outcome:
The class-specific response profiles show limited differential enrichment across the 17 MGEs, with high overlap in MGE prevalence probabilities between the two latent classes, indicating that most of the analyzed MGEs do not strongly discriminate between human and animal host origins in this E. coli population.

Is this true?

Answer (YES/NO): NO